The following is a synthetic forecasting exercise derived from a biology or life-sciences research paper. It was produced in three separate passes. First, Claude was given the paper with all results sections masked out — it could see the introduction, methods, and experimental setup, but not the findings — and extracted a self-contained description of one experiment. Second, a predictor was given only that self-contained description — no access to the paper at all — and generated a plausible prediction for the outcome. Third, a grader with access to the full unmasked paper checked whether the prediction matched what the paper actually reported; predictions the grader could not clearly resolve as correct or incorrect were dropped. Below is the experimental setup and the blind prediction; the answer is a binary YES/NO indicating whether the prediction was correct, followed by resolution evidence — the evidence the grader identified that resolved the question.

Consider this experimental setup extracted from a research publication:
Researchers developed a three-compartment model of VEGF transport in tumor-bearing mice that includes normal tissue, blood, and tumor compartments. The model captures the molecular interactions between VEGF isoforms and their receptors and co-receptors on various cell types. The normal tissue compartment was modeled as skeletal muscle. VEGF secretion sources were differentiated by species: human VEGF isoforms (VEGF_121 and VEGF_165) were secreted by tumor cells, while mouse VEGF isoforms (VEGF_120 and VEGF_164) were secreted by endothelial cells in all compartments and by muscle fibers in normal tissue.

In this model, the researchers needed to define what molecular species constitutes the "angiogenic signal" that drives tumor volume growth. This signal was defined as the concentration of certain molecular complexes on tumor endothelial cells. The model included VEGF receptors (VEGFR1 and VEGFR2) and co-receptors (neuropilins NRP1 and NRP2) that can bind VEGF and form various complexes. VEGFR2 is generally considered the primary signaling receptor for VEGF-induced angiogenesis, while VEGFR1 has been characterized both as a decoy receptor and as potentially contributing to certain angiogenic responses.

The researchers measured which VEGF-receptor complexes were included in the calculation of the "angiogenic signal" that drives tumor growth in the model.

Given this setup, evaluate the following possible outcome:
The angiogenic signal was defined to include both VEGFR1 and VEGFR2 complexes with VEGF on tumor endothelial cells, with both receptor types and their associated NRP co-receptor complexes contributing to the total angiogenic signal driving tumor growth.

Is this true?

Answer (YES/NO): YES